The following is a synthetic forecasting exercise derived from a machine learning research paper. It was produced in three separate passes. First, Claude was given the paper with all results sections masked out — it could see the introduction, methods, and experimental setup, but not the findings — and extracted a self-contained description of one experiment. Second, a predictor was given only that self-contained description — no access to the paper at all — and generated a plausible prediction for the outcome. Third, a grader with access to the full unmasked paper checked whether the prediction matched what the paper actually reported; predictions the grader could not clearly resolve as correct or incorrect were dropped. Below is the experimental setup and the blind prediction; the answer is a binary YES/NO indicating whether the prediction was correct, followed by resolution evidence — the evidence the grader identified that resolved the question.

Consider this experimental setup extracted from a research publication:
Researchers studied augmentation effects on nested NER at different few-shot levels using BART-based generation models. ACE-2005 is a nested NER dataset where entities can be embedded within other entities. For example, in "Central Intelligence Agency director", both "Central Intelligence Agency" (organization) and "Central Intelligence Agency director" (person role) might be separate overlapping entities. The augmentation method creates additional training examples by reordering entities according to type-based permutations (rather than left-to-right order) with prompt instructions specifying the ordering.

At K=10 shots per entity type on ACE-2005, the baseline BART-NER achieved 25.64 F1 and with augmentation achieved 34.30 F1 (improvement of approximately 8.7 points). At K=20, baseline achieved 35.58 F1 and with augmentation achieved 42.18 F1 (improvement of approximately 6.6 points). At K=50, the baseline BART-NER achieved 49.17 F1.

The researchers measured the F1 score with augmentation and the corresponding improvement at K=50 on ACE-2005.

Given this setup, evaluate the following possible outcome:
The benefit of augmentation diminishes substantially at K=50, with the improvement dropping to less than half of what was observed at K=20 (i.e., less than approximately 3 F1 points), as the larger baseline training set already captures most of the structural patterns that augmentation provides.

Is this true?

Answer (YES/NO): NO